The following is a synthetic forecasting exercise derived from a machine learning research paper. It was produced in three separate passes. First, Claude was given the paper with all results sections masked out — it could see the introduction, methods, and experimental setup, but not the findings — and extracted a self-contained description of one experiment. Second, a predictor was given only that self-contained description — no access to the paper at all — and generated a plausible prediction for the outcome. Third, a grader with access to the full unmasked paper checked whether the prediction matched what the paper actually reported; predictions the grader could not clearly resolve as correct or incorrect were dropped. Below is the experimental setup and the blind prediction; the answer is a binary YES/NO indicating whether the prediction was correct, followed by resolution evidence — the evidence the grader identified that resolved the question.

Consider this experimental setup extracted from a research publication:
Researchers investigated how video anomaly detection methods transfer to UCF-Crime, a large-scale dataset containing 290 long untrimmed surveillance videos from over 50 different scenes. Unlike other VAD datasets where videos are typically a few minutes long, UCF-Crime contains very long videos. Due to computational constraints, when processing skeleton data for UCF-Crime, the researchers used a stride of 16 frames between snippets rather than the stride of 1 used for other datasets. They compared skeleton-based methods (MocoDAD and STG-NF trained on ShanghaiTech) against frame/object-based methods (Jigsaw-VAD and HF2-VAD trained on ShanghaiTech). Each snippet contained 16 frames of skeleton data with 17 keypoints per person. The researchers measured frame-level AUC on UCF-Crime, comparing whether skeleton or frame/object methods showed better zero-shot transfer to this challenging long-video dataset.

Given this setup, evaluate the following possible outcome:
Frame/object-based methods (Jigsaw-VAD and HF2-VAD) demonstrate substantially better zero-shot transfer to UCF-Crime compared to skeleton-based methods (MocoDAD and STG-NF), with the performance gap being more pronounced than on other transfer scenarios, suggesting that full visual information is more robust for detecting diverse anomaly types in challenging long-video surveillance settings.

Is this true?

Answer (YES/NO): NO